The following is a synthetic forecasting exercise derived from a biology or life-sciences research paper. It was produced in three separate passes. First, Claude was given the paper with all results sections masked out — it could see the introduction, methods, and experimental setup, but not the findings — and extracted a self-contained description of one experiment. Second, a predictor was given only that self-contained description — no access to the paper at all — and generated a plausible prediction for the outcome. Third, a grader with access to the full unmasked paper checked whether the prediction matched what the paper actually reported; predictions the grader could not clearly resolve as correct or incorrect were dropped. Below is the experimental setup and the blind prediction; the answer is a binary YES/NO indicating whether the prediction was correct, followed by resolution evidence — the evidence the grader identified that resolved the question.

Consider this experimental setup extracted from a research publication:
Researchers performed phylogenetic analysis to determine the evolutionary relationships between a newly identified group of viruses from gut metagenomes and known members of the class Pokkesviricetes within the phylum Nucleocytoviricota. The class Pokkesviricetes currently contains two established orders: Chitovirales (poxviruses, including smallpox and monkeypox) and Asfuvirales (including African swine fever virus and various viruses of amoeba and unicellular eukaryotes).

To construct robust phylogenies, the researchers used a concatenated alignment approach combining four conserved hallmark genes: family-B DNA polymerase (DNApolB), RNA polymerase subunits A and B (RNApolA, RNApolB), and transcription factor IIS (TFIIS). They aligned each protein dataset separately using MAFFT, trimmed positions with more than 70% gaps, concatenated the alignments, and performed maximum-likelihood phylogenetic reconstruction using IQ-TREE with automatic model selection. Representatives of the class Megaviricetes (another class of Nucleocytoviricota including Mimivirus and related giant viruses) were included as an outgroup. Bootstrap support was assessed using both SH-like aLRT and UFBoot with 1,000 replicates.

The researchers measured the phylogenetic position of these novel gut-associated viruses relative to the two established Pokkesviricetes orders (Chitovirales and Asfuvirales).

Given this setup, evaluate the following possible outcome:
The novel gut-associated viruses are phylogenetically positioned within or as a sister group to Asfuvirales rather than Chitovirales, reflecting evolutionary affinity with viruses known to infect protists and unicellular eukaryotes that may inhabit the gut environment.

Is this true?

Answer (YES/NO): NO